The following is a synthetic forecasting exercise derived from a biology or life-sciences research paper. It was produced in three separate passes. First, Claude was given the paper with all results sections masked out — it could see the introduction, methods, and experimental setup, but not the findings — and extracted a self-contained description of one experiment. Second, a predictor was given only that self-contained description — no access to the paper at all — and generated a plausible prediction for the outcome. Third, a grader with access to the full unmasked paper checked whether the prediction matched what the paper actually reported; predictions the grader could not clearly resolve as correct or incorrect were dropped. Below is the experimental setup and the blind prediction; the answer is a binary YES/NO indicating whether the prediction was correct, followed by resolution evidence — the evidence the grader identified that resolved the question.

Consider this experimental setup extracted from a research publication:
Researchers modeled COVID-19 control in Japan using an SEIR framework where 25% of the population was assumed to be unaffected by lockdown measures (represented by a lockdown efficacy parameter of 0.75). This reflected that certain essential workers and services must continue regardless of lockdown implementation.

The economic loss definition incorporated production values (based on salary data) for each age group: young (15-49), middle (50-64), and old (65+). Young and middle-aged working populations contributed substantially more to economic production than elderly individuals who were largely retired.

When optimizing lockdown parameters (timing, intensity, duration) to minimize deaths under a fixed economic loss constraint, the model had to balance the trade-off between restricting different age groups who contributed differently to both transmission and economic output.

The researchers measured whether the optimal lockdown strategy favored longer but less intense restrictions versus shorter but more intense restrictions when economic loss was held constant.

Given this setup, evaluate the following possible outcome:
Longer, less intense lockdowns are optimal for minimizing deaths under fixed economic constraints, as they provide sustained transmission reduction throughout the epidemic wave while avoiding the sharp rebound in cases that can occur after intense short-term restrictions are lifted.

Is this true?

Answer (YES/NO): NO